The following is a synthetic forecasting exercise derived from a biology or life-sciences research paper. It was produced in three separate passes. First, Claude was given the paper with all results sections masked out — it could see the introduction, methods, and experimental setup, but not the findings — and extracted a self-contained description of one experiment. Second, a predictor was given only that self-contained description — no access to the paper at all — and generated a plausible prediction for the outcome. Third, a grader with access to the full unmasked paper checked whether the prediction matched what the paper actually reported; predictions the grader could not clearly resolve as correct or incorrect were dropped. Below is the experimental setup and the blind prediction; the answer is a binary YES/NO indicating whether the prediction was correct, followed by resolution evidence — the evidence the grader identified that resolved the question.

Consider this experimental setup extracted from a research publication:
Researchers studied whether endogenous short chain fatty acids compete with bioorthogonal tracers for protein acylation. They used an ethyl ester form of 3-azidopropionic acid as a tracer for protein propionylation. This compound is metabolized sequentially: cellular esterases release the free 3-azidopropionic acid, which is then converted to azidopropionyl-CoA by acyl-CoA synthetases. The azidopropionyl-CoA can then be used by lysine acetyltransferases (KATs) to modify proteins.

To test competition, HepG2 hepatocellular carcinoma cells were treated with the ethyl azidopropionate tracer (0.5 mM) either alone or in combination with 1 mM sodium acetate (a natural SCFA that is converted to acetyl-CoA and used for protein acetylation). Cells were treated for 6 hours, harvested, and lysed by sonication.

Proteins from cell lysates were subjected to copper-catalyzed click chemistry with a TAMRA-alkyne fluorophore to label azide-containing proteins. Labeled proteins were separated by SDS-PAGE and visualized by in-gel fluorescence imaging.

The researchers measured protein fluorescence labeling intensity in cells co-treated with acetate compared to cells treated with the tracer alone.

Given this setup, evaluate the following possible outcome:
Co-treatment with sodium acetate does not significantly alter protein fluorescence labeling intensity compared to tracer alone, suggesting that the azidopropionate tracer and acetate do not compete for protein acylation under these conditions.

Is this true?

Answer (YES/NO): NO